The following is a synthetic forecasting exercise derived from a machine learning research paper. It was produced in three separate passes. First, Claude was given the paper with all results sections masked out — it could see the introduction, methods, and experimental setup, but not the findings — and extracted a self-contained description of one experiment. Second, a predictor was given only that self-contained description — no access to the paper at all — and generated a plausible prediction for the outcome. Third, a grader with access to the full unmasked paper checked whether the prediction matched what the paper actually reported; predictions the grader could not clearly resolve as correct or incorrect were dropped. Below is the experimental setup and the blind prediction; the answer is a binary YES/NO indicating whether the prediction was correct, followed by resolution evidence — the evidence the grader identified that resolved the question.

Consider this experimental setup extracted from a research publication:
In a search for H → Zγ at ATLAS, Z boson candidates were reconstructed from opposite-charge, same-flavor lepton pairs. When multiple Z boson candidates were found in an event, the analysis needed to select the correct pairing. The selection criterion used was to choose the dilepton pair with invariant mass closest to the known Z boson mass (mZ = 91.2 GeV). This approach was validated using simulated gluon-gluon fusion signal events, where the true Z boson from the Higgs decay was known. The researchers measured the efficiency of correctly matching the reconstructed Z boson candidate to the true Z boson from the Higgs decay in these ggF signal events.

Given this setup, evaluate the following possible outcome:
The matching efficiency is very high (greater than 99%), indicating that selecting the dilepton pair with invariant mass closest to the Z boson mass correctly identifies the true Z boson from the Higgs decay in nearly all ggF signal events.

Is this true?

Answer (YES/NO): NO